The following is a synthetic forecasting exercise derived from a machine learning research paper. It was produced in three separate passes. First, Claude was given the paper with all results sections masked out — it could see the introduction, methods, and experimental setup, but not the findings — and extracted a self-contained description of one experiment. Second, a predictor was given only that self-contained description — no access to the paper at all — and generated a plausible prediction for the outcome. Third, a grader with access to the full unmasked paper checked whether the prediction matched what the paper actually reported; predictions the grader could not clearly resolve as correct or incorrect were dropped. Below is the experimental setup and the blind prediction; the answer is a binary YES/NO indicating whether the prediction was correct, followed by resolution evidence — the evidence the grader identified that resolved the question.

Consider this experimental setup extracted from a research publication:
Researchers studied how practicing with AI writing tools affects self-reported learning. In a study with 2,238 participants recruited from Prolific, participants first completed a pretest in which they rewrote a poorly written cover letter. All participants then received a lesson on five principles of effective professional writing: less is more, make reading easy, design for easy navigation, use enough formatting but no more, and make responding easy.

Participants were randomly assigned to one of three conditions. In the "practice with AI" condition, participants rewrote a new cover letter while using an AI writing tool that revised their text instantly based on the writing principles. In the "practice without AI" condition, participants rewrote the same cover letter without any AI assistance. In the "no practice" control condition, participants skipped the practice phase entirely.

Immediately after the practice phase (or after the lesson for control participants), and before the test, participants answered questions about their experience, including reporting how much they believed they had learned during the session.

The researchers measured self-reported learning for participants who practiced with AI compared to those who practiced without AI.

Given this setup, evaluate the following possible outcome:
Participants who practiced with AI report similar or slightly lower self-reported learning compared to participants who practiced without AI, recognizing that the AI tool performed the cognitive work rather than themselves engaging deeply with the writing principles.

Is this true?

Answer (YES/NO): YES